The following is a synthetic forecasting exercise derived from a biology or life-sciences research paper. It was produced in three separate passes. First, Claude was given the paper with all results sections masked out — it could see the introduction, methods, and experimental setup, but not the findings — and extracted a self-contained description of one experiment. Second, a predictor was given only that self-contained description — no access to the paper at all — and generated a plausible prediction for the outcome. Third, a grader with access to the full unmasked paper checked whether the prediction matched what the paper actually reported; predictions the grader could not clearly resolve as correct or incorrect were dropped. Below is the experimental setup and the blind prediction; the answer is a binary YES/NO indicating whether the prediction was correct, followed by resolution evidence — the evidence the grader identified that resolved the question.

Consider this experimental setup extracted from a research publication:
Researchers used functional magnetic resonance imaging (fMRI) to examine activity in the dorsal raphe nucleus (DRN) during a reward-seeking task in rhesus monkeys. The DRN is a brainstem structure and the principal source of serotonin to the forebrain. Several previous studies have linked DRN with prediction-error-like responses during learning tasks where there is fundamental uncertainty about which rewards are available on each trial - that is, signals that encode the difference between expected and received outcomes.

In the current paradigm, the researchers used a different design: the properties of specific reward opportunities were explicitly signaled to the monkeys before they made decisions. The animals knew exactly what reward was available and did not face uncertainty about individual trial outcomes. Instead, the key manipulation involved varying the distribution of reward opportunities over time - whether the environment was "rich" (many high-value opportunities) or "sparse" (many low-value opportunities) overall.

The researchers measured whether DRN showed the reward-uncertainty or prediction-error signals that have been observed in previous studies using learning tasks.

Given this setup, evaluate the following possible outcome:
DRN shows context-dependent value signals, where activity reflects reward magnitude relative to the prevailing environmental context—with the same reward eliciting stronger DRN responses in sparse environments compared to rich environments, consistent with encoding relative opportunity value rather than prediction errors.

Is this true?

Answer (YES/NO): NO